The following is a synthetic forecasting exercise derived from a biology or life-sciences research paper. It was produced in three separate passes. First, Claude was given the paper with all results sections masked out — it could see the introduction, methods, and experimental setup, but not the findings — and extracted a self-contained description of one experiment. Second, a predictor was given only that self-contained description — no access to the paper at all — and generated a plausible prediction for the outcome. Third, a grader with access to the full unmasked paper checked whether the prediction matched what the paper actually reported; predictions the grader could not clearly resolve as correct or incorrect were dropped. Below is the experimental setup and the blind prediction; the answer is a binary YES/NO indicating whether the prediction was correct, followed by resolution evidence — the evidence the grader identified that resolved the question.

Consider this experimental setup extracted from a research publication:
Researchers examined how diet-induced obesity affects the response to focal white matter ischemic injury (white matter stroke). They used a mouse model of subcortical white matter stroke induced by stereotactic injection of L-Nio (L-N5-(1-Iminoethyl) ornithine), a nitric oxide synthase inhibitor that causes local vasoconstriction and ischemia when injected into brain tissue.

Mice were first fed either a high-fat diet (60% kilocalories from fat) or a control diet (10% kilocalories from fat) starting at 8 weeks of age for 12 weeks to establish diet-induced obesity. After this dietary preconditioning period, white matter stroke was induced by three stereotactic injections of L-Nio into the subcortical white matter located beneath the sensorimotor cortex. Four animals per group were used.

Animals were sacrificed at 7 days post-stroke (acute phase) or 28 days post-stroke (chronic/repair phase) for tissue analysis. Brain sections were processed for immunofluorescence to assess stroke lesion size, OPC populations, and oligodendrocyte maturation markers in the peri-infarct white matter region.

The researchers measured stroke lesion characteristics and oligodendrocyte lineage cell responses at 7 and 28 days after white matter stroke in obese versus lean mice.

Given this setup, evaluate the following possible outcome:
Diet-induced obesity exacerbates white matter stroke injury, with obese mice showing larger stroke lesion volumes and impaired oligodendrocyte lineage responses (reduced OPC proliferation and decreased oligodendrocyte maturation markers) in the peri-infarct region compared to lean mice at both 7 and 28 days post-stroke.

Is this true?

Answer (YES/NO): NO